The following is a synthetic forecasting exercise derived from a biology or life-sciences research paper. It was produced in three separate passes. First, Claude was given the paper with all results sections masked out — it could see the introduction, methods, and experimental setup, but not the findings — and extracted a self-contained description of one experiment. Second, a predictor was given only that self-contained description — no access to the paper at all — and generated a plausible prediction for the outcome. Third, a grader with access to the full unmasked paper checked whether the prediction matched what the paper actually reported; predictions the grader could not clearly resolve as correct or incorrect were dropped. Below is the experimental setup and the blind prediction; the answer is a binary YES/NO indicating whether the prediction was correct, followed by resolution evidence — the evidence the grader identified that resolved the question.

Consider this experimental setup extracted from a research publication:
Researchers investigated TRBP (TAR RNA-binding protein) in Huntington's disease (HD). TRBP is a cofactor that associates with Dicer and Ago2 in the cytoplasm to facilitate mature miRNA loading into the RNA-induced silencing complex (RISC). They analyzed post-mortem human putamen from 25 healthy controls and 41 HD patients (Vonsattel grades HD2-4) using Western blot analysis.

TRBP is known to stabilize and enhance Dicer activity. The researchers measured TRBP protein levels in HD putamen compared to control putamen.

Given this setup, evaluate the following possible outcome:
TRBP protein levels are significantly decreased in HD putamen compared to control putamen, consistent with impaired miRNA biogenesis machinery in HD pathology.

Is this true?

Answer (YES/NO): NO